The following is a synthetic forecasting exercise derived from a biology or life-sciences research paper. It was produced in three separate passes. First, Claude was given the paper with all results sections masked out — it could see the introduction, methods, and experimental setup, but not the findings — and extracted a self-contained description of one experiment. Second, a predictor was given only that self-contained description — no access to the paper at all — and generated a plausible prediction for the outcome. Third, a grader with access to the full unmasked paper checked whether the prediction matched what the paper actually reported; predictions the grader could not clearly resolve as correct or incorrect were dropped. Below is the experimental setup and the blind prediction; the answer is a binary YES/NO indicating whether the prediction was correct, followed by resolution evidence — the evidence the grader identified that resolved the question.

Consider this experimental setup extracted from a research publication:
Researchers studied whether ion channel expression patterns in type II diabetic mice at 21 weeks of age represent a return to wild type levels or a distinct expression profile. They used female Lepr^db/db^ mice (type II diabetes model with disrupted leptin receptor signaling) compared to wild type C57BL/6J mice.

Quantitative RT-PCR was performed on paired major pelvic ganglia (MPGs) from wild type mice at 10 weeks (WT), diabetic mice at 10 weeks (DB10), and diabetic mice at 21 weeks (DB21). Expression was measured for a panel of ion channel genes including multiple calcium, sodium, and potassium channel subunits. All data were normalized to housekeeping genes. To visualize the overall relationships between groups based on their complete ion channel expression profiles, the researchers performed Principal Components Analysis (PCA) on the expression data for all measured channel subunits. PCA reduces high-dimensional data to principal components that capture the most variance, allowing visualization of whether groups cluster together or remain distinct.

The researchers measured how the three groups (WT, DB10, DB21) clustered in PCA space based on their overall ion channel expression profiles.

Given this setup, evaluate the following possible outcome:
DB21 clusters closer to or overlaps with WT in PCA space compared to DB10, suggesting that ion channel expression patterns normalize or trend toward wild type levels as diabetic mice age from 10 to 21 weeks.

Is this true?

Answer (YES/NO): NO